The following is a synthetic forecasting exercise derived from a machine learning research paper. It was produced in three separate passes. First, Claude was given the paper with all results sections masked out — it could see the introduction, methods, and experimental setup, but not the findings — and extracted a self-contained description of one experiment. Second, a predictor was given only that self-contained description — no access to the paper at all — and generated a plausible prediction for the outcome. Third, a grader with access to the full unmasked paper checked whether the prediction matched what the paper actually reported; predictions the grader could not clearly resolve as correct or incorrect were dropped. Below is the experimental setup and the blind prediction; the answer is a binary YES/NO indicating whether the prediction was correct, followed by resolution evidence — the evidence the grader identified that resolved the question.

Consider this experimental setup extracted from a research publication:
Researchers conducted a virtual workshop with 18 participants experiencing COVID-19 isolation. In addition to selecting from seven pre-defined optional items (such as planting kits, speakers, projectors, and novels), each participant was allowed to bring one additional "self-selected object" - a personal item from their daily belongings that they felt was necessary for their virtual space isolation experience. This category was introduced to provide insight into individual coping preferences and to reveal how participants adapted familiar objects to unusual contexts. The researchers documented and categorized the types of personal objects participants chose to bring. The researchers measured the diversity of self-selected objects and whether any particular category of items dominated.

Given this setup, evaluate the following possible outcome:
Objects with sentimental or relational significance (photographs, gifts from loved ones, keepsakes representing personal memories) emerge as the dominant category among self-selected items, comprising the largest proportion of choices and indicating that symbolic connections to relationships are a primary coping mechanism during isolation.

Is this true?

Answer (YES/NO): NO